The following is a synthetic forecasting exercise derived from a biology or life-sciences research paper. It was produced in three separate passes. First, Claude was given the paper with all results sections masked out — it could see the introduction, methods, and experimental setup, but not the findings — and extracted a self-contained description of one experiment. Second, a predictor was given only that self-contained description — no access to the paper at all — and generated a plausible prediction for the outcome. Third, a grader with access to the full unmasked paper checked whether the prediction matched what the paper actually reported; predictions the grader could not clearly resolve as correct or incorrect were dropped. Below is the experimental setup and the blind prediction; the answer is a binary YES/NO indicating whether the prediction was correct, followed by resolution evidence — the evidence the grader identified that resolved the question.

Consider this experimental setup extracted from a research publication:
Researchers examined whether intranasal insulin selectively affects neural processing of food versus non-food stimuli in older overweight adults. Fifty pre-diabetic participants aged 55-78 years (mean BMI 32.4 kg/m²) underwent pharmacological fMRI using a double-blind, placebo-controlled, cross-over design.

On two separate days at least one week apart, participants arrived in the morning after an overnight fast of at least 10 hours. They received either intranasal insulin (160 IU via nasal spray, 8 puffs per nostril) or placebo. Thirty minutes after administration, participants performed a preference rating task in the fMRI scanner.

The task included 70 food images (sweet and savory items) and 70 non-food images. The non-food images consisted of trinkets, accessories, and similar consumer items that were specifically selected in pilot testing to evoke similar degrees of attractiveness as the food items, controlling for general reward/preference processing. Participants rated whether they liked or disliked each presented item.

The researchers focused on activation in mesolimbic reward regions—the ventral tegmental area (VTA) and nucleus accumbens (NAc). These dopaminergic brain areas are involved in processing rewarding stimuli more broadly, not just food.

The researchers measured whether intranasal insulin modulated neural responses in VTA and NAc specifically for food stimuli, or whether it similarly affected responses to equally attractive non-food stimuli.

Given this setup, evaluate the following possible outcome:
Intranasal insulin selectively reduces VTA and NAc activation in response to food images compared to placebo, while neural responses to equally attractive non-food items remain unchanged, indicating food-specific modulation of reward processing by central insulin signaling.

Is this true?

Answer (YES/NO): NO